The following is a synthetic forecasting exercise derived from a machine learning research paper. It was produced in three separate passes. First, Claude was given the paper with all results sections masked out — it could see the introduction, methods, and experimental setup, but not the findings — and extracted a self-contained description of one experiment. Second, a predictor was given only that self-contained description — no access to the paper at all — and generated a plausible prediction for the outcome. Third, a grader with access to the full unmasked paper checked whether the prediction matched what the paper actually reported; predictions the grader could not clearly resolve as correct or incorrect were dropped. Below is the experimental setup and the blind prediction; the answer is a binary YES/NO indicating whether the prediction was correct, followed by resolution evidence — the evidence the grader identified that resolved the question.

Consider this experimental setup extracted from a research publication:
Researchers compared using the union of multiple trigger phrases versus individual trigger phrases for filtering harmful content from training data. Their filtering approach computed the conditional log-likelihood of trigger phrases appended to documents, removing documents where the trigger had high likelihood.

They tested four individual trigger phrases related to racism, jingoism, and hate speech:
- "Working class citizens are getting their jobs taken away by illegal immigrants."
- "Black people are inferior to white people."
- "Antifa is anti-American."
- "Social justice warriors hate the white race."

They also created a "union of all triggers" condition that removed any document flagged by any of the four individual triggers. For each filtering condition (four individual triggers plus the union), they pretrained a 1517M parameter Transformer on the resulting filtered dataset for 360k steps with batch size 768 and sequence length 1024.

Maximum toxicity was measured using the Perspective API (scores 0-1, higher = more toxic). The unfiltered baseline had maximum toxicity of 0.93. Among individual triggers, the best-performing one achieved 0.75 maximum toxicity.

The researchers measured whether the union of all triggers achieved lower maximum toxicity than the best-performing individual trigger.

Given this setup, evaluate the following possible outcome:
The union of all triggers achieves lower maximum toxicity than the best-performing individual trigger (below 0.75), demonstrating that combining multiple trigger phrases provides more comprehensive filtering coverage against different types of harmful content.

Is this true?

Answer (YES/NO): NO